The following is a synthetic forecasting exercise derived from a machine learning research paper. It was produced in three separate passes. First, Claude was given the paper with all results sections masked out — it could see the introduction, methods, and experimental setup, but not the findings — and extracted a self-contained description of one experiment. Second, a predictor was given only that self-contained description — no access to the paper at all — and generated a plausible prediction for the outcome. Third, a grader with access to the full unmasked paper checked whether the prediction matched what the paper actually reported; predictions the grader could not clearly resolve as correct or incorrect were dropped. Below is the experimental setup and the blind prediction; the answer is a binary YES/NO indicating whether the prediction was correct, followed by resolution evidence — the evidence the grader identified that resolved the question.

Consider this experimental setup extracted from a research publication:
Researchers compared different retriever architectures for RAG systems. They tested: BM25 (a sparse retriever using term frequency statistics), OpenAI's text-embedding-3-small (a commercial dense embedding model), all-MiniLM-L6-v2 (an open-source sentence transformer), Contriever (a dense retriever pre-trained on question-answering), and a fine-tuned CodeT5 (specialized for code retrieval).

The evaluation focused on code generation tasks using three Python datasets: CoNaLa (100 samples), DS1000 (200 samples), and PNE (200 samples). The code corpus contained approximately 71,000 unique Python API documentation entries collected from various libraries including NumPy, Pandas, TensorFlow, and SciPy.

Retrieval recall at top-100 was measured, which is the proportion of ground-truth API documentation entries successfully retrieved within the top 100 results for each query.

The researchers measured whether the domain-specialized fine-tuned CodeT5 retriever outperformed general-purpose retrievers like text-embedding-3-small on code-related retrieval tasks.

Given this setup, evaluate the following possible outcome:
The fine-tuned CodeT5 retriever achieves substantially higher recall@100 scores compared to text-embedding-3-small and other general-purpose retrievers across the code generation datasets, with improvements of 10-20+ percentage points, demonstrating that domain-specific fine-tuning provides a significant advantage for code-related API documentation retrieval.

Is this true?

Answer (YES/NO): NO